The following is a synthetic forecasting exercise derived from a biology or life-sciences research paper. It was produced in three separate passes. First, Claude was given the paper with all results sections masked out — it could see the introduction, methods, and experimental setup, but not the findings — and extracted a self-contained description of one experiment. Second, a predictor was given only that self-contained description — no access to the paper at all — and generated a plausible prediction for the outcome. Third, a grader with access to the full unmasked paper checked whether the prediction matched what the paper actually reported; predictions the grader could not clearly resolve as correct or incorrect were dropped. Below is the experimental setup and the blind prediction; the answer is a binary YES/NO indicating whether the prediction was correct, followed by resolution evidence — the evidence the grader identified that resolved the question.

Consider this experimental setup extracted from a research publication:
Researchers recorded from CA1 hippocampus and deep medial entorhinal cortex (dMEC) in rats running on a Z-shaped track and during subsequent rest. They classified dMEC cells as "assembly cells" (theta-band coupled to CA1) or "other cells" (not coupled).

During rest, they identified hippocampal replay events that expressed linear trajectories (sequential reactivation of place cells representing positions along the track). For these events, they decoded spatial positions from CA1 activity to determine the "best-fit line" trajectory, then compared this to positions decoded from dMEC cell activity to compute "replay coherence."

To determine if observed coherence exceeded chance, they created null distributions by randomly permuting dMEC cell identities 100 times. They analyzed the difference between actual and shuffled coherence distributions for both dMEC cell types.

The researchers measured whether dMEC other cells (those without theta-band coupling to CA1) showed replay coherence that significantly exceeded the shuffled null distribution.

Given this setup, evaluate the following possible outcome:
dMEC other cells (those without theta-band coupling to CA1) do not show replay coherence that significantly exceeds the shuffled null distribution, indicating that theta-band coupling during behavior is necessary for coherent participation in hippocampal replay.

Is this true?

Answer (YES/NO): NO